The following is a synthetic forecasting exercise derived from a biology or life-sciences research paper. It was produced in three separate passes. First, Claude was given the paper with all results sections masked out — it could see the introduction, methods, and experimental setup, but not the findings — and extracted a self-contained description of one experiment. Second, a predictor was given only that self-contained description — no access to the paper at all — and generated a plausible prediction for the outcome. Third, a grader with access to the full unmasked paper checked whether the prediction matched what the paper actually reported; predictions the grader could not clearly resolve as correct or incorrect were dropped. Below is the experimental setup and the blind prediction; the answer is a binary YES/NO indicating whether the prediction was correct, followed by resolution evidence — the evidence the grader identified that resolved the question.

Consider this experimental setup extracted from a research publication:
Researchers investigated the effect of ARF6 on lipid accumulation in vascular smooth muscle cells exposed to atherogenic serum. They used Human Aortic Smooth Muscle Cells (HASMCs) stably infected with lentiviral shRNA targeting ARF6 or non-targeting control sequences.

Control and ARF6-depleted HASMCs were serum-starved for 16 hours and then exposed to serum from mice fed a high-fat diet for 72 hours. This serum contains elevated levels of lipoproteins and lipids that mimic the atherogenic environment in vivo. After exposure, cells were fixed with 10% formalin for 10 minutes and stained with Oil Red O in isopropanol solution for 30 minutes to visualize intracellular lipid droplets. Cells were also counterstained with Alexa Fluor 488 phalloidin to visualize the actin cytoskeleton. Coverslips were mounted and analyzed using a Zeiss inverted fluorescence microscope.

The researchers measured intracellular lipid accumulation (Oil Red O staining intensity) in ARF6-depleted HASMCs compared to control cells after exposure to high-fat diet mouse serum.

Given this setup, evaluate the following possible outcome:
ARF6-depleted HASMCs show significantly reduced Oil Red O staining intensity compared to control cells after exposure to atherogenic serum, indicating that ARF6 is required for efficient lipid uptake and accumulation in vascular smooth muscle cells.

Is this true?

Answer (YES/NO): YES